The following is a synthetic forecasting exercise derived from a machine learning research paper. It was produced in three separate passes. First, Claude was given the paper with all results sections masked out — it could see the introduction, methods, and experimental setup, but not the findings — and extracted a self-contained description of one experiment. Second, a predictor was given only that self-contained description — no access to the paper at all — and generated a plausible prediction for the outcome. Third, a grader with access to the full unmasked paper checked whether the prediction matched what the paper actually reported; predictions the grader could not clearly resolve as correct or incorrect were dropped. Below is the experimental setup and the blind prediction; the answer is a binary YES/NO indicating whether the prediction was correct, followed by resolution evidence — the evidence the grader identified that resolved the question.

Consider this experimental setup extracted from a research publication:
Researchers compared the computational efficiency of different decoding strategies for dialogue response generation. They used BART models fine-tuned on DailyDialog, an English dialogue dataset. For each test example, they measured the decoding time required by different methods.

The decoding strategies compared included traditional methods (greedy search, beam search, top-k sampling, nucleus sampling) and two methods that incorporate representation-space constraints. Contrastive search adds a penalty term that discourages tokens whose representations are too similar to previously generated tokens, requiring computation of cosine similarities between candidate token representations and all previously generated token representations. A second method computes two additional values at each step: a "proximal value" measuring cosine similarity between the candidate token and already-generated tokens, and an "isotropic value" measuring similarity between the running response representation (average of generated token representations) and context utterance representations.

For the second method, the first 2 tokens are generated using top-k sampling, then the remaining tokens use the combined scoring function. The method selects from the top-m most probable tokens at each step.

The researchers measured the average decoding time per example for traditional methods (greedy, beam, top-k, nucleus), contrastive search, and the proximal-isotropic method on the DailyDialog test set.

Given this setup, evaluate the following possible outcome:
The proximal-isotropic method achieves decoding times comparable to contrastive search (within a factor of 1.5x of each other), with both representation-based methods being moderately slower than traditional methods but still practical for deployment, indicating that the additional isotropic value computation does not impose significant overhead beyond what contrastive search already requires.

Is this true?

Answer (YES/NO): NO